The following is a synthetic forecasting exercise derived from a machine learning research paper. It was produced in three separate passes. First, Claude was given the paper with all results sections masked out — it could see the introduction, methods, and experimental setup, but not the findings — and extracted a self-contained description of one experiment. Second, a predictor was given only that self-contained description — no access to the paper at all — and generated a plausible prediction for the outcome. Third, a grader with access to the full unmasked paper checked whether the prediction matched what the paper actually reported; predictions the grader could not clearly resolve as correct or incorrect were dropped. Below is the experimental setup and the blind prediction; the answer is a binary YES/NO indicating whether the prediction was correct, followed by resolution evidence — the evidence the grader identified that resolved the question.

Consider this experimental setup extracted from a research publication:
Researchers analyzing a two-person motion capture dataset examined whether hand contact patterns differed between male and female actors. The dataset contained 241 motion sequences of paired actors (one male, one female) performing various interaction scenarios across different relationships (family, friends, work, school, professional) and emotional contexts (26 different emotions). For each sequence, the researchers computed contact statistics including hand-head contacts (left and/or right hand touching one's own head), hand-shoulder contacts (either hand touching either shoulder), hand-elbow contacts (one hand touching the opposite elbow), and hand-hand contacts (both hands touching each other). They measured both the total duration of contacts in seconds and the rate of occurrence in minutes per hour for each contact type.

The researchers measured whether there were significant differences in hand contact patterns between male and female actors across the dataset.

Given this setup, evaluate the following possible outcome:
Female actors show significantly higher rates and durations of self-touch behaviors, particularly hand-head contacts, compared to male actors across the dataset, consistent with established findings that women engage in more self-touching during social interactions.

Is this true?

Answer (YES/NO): NO